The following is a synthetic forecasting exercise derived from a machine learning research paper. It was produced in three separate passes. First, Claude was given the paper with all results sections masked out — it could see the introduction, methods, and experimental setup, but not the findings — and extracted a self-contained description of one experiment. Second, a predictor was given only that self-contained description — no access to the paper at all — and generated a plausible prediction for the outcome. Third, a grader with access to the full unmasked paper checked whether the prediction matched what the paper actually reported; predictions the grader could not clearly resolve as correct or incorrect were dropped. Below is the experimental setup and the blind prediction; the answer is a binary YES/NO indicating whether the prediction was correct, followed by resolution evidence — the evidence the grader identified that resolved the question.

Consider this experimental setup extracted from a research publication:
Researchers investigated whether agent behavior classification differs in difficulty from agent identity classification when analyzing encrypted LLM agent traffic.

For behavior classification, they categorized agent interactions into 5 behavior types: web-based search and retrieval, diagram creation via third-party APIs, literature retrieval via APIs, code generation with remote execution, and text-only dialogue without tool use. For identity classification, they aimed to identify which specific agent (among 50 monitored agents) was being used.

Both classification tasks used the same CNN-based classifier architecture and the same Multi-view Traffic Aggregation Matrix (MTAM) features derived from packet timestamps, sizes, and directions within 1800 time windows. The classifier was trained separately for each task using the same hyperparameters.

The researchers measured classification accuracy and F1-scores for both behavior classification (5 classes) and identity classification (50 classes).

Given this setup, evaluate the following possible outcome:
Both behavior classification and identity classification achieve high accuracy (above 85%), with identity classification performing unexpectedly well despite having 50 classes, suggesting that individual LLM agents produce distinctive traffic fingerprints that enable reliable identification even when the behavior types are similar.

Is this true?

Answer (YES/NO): YES